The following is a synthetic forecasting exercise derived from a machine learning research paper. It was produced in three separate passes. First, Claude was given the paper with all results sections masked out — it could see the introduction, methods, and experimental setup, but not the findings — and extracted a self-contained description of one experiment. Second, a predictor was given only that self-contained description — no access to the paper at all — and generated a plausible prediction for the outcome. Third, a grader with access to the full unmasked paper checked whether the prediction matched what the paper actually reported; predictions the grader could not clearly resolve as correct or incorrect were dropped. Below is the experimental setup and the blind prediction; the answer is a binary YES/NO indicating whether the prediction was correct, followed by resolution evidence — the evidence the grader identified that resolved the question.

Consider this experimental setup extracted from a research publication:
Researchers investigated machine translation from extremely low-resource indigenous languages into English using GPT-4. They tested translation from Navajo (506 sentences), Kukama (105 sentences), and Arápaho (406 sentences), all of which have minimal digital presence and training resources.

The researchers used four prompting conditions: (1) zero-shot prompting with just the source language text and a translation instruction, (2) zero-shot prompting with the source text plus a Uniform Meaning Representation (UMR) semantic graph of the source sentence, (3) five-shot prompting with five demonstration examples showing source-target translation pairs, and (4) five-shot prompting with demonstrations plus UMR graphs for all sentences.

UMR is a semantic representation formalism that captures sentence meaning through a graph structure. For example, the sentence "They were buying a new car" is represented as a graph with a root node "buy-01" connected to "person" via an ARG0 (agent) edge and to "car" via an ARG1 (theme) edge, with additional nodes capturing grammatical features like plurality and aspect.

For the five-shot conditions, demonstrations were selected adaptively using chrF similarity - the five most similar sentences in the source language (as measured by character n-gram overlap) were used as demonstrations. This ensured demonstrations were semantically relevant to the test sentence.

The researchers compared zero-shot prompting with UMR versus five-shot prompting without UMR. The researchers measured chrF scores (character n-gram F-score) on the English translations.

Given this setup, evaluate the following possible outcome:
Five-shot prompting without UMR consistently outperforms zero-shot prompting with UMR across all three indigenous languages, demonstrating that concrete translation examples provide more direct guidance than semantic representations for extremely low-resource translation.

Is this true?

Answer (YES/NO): YES